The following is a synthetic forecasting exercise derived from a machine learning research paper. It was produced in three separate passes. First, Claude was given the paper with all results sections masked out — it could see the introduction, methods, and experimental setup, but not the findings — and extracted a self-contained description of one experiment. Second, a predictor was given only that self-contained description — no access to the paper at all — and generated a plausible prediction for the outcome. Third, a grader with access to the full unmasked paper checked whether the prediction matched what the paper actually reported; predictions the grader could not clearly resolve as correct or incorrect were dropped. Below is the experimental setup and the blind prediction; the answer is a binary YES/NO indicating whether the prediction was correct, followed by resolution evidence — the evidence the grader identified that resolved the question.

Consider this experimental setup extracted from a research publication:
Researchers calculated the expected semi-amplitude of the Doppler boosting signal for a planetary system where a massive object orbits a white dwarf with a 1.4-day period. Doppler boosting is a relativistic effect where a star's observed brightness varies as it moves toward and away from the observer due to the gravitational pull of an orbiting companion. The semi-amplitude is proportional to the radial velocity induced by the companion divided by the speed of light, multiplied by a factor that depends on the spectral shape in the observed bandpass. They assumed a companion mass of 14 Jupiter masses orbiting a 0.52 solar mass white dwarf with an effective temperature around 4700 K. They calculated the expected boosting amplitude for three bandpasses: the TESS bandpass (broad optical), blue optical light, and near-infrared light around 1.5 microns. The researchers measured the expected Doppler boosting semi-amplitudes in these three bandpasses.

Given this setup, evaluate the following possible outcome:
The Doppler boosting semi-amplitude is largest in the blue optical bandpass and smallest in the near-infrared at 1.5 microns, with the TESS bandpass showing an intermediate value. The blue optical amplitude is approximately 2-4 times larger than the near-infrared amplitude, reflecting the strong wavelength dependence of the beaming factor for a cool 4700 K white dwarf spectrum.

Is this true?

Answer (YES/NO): YES